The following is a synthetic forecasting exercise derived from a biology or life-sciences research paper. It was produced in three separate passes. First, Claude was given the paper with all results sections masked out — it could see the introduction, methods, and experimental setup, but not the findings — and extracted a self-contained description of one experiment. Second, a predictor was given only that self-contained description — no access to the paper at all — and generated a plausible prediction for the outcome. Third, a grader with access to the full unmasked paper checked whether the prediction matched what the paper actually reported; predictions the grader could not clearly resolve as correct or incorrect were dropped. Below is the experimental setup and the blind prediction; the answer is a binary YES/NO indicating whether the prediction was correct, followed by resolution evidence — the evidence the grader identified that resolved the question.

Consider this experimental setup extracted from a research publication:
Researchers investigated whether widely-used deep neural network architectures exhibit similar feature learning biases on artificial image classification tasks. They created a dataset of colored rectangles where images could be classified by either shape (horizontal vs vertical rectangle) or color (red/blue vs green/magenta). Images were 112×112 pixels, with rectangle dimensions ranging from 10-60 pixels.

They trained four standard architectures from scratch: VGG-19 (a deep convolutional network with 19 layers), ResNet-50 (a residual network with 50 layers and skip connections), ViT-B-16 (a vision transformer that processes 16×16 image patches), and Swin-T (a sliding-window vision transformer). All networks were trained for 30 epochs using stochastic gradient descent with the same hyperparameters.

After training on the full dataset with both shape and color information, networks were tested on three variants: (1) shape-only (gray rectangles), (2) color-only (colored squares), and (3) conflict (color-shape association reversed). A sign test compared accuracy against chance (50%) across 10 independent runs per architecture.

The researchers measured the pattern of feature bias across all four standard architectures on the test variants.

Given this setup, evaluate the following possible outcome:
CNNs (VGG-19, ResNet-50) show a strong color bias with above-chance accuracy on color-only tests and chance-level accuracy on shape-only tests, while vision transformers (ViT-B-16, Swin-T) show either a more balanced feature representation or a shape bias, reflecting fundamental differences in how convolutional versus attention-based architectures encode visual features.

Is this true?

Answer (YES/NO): NO